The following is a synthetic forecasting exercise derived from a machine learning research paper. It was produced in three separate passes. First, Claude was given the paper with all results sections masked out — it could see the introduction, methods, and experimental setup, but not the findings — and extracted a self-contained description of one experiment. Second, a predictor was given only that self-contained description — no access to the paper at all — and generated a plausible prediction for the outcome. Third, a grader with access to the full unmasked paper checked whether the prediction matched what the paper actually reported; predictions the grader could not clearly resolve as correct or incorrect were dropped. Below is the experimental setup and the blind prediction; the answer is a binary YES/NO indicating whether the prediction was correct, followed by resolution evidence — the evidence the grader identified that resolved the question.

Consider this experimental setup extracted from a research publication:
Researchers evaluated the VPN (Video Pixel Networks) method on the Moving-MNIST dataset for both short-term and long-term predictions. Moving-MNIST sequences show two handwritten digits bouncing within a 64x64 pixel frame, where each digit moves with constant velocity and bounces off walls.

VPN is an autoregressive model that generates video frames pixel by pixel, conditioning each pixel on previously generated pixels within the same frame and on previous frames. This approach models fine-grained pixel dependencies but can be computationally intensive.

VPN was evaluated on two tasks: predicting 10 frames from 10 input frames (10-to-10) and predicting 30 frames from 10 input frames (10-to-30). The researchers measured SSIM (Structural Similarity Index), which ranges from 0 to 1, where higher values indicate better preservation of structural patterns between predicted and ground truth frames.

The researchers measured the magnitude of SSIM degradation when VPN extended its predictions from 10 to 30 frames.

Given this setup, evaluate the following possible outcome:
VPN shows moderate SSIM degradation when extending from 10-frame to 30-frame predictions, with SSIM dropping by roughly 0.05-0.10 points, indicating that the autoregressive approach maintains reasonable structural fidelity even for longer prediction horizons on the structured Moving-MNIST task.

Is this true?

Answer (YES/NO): NO